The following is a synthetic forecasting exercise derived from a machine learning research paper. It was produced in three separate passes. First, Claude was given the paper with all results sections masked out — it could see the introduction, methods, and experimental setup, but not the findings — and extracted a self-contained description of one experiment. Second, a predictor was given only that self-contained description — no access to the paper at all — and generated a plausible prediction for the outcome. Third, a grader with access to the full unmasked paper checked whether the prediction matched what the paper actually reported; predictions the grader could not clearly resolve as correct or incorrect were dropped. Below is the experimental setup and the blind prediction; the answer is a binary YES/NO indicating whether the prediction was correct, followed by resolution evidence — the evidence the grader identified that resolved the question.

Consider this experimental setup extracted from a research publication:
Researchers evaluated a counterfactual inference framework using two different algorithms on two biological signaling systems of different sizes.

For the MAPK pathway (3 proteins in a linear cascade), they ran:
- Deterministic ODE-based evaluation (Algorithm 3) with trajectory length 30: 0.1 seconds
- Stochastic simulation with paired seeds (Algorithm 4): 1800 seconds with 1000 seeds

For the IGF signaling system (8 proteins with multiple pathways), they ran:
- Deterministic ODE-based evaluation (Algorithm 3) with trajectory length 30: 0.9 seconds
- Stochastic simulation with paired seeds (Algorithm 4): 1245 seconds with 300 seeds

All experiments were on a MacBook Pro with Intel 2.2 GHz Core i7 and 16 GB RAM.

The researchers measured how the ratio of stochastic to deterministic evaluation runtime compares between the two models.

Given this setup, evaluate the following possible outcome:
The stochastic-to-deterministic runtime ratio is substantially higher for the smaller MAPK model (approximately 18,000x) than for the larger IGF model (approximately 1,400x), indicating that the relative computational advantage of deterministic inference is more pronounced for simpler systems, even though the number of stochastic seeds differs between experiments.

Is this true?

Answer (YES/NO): YES